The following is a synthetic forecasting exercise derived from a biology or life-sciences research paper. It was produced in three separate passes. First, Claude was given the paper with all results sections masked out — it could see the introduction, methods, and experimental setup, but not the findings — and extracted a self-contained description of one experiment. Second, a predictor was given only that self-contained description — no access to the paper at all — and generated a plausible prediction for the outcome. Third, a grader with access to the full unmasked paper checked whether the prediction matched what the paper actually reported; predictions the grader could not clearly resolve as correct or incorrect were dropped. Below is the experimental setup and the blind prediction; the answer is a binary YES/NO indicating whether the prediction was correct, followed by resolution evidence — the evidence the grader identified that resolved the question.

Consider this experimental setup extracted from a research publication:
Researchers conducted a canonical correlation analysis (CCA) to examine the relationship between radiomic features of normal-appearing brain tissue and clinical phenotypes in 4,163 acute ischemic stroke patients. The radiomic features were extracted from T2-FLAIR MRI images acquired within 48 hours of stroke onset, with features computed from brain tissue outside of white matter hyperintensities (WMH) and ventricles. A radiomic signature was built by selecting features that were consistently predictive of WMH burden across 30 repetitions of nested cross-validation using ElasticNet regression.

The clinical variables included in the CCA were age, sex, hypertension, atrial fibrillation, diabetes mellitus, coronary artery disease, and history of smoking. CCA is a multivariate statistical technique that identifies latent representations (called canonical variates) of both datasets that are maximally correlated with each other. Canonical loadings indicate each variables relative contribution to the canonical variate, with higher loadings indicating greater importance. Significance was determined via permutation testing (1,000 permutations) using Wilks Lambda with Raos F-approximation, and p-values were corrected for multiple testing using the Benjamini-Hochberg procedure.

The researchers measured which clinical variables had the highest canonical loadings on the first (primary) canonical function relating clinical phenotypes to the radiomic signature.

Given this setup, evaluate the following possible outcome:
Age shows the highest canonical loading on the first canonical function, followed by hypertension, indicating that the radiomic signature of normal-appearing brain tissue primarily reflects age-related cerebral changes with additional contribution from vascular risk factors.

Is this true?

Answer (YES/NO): NO